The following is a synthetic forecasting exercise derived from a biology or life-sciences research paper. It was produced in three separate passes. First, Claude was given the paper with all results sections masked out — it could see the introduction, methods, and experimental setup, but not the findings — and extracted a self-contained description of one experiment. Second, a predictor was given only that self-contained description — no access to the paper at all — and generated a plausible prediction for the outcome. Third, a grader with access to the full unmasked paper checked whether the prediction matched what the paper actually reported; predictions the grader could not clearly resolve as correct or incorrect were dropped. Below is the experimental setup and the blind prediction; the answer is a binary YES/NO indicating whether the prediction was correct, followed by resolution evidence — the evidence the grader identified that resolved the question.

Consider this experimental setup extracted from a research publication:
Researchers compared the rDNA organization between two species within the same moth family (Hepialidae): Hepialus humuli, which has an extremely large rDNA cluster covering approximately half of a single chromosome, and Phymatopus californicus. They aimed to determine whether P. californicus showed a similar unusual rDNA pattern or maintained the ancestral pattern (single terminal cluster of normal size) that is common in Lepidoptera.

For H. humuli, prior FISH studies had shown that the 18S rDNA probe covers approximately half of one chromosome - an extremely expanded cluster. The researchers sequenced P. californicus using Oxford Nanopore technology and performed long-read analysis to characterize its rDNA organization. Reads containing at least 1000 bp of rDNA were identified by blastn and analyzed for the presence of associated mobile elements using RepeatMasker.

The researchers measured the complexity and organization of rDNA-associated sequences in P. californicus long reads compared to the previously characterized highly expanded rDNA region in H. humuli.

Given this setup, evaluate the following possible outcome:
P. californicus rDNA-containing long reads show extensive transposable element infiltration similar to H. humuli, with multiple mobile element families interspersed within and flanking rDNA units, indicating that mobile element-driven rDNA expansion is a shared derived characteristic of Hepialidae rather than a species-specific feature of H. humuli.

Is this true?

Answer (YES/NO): NO